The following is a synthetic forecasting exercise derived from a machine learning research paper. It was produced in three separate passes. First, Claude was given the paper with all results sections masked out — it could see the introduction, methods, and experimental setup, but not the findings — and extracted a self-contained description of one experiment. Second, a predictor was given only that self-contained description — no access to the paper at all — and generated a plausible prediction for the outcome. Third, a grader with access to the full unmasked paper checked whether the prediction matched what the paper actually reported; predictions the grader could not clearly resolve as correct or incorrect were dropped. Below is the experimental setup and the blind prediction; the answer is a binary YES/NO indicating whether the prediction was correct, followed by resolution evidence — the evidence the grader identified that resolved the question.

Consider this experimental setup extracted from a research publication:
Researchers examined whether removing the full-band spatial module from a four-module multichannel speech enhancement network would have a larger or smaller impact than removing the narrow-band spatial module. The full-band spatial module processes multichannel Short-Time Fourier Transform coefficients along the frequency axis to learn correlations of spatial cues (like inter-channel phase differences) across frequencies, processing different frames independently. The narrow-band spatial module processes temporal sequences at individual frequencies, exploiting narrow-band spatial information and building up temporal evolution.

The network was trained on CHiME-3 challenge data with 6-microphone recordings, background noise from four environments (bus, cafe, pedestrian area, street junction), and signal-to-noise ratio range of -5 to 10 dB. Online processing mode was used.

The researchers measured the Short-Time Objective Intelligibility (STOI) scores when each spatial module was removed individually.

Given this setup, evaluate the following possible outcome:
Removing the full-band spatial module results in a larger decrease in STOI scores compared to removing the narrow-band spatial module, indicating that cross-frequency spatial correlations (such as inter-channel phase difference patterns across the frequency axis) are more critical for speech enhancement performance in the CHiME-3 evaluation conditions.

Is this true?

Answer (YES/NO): NO